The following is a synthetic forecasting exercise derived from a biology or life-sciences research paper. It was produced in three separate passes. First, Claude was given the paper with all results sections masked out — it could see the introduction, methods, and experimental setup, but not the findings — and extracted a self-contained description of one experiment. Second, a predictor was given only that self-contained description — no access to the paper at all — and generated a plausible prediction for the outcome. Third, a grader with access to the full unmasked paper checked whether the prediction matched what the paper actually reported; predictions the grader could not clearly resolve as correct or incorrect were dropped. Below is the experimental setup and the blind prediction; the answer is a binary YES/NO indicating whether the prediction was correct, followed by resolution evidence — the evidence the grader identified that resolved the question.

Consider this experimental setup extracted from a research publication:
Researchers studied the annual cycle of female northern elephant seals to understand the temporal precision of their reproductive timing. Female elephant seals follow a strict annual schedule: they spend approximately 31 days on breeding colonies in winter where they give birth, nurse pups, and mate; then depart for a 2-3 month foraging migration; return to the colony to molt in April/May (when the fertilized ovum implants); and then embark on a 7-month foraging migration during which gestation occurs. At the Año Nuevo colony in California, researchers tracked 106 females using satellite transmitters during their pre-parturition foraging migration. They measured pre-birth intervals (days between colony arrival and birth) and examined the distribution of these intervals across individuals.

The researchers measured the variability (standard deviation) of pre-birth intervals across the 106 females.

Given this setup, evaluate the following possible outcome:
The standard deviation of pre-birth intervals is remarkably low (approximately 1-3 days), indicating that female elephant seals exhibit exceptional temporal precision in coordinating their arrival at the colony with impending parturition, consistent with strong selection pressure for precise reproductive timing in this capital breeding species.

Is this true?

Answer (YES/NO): YES